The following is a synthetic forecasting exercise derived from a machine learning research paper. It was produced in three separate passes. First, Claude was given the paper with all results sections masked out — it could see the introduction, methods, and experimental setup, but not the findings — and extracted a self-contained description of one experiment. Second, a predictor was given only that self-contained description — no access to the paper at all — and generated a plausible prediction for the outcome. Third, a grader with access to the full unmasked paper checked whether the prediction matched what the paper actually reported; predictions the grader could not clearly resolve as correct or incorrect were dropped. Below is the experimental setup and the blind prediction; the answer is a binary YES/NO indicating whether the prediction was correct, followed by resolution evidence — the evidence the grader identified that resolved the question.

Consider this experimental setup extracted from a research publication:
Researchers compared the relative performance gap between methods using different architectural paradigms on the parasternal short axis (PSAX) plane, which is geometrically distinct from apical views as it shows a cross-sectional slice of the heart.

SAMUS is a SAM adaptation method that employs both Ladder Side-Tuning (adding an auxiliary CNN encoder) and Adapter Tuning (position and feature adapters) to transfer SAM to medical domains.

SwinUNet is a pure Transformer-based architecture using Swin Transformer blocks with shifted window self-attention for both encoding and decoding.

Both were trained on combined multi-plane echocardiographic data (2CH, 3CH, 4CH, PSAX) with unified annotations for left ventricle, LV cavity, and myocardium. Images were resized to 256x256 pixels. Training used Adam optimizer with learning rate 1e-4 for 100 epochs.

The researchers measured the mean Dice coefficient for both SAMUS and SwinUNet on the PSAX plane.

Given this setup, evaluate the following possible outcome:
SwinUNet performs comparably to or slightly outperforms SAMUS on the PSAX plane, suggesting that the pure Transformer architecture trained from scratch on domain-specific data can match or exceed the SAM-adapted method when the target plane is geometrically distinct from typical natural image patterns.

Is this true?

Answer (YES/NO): NO